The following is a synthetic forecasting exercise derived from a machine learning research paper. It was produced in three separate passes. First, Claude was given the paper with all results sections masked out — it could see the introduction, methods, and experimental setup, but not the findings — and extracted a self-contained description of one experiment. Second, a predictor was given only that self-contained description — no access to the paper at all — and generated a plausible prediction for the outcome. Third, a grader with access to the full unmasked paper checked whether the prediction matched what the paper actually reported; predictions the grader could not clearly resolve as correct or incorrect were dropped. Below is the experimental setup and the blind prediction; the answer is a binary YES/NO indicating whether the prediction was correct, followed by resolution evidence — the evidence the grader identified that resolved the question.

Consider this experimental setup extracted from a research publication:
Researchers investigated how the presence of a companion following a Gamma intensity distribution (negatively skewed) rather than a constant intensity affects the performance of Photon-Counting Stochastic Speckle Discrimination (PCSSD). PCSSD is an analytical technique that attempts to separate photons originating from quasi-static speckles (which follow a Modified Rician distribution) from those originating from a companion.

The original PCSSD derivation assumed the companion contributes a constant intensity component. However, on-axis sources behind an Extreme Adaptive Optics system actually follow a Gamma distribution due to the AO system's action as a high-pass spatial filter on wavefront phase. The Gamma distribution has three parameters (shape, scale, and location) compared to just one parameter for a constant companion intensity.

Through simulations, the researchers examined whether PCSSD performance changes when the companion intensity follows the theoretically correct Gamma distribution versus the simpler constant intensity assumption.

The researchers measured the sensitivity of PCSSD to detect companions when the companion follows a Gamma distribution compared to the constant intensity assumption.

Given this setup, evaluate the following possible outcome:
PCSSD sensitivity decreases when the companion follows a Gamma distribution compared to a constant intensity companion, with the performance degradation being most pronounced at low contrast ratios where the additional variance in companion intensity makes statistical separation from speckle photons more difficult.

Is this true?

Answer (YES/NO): NO